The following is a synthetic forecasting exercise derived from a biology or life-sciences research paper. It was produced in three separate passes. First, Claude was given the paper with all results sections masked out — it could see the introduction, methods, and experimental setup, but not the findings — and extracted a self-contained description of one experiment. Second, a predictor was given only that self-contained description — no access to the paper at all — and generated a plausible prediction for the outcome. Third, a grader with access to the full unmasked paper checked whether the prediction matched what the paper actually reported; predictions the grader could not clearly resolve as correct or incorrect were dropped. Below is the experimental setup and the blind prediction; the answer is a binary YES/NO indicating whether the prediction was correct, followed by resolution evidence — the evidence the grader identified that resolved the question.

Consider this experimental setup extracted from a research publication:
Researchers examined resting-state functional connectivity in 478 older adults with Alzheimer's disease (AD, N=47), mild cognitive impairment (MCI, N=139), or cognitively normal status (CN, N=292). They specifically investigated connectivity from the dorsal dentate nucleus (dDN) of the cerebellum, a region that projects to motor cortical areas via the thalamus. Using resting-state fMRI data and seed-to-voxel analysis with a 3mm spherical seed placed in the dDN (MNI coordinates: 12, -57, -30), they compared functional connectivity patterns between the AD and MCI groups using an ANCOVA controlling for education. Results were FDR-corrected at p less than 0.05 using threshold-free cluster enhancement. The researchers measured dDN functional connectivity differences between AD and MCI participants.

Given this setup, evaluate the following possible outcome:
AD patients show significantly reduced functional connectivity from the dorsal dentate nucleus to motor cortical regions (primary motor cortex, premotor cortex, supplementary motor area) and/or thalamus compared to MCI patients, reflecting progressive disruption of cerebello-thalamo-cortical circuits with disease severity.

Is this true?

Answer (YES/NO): NO